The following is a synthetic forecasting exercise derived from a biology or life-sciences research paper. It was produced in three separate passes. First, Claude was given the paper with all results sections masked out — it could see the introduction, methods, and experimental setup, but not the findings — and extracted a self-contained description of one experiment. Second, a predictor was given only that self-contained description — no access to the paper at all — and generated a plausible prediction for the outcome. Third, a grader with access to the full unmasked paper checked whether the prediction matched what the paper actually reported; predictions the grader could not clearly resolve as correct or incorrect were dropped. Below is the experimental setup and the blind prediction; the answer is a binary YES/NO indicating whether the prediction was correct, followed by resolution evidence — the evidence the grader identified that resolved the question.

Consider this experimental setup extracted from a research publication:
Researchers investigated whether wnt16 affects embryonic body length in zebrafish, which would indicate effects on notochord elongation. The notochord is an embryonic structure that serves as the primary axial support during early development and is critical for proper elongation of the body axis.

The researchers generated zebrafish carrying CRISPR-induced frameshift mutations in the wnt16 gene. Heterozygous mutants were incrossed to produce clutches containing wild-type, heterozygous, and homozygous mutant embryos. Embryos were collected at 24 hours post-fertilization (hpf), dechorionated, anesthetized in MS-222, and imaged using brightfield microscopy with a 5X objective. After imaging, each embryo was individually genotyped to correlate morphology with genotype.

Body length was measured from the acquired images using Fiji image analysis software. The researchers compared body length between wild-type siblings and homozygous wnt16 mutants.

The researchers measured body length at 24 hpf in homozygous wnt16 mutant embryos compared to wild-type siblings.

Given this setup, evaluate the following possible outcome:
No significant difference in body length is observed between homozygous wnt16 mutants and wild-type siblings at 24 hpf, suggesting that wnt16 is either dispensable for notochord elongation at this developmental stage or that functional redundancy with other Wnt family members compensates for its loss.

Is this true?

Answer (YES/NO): YES